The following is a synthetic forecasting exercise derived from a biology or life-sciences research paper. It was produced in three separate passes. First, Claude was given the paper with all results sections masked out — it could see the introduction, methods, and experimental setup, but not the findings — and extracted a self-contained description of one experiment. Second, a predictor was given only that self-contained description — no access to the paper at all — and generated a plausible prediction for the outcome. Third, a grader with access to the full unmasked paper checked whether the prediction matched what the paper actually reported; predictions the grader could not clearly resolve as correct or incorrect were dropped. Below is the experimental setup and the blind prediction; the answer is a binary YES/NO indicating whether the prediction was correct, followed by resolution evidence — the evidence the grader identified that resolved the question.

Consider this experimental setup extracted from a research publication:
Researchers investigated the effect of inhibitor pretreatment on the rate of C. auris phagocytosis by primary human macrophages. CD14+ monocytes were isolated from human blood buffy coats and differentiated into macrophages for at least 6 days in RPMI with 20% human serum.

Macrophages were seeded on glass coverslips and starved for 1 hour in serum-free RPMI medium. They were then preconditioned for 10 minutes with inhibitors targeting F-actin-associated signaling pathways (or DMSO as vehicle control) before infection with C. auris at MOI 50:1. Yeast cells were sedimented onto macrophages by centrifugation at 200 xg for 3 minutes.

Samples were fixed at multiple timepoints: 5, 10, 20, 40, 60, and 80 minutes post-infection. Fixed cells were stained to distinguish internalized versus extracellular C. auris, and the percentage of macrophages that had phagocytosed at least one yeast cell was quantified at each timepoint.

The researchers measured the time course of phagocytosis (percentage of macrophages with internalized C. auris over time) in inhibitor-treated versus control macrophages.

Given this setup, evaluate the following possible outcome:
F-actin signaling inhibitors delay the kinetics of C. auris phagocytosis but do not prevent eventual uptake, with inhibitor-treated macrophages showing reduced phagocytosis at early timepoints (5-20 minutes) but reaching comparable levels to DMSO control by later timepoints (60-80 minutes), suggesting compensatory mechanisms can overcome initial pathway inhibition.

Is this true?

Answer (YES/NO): NO